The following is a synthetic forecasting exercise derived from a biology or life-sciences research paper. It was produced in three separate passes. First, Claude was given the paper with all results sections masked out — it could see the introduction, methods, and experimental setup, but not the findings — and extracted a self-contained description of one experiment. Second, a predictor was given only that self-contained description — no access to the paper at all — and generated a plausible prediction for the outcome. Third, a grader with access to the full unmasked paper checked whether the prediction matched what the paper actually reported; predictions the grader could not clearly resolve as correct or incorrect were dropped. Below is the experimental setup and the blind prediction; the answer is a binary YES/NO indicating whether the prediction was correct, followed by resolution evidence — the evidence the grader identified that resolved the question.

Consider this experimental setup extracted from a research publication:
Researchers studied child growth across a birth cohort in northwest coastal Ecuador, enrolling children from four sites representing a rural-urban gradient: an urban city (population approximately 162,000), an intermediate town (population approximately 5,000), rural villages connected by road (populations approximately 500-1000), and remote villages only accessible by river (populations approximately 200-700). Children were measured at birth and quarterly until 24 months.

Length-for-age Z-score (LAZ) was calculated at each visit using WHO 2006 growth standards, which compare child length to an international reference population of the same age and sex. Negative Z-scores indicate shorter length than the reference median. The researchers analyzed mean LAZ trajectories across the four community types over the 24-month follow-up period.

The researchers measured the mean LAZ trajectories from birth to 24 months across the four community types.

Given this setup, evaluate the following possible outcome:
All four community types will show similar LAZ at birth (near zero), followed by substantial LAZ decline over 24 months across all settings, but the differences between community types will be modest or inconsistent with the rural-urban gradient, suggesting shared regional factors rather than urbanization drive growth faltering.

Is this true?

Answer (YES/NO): NO